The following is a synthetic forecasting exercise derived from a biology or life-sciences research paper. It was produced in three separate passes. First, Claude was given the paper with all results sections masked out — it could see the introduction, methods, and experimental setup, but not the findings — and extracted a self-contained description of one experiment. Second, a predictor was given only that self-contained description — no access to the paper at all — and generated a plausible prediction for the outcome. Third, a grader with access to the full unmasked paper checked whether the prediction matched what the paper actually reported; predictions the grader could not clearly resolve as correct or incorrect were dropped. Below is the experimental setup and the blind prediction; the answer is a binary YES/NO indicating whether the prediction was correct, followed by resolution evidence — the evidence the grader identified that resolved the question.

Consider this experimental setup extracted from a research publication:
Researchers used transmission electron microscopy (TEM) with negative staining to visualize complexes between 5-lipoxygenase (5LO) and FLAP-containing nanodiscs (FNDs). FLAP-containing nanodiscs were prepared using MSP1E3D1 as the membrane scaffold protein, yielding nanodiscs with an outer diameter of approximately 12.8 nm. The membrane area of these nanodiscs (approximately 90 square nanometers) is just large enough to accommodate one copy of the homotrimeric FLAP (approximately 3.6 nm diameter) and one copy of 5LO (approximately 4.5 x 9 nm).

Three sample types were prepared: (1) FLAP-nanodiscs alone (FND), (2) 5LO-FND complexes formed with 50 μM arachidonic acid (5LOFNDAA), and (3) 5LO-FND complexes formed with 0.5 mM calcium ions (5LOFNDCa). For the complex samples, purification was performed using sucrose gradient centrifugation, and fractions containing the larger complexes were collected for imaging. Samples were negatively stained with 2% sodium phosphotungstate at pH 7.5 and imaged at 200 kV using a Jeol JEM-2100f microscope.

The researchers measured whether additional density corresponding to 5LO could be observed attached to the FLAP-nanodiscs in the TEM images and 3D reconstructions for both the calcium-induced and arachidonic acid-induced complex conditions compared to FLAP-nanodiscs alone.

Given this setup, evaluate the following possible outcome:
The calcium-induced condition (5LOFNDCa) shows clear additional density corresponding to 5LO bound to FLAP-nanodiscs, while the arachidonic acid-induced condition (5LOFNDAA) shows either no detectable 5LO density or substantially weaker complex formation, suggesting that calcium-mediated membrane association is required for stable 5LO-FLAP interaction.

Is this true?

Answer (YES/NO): NO